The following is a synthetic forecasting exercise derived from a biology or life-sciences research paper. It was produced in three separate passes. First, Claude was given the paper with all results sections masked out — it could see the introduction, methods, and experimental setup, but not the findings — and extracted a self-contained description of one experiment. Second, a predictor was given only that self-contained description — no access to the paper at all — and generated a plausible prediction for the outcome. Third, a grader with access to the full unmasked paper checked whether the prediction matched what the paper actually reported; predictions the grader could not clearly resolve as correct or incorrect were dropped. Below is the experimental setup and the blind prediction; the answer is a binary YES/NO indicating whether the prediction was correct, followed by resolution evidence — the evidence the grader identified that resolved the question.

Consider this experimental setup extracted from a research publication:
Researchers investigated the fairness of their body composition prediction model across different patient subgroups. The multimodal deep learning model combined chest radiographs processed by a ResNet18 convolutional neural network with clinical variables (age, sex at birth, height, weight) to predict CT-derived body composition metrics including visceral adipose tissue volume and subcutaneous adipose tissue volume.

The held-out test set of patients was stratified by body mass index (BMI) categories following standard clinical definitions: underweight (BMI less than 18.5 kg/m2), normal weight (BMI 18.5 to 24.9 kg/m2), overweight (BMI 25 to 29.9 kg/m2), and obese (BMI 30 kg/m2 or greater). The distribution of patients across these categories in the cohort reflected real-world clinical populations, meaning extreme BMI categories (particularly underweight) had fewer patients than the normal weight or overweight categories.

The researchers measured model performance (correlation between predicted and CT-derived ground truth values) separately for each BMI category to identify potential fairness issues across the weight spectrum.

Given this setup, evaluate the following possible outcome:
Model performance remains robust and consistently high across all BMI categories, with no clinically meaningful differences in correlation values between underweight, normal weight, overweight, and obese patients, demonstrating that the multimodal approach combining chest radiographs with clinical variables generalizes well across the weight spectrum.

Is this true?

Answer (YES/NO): NO